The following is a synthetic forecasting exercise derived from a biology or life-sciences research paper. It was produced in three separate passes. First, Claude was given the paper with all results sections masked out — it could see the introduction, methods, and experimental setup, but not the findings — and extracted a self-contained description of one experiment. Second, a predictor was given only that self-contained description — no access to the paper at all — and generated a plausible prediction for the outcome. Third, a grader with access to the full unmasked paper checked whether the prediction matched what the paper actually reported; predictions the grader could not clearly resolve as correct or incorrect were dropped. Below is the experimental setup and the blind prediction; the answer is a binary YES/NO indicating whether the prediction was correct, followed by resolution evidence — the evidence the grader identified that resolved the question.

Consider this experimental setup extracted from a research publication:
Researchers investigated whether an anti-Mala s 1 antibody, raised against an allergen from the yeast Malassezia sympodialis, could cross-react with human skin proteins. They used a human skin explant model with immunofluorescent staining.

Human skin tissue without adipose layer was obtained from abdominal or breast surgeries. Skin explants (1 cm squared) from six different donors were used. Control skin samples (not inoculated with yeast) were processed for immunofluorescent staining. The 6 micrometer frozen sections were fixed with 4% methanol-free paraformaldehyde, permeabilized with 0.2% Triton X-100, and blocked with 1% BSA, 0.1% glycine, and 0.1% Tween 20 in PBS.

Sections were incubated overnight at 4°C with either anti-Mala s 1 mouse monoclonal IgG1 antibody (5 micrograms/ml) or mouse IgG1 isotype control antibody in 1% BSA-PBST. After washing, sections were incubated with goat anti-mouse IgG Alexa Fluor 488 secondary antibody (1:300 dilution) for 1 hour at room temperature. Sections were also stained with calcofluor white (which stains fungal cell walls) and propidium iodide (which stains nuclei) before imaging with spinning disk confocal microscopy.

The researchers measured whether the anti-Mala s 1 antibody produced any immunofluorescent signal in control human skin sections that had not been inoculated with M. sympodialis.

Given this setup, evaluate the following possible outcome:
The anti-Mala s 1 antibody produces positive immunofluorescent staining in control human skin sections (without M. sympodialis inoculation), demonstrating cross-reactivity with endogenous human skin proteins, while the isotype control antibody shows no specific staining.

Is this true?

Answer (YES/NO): YES